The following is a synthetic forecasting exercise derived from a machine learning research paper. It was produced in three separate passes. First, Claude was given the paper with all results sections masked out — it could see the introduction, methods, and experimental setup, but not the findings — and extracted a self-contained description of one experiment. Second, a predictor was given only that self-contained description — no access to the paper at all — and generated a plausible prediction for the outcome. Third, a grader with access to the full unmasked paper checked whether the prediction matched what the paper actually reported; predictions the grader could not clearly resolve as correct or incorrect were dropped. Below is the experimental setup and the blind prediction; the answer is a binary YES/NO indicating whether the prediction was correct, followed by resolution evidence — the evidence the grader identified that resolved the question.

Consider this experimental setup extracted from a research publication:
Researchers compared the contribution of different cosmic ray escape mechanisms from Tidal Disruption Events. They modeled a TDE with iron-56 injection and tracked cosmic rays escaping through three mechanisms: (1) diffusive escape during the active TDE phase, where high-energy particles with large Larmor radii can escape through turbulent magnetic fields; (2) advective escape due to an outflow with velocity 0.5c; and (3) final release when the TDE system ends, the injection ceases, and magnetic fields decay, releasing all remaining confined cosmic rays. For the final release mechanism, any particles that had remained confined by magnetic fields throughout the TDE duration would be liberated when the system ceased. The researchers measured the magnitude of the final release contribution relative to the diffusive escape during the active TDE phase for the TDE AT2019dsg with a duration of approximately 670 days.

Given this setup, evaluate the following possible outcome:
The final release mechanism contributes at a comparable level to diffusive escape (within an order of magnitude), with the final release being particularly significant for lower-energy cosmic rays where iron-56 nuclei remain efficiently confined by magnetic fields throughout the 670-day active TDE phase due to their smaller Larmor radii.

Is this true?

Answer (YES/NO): NO